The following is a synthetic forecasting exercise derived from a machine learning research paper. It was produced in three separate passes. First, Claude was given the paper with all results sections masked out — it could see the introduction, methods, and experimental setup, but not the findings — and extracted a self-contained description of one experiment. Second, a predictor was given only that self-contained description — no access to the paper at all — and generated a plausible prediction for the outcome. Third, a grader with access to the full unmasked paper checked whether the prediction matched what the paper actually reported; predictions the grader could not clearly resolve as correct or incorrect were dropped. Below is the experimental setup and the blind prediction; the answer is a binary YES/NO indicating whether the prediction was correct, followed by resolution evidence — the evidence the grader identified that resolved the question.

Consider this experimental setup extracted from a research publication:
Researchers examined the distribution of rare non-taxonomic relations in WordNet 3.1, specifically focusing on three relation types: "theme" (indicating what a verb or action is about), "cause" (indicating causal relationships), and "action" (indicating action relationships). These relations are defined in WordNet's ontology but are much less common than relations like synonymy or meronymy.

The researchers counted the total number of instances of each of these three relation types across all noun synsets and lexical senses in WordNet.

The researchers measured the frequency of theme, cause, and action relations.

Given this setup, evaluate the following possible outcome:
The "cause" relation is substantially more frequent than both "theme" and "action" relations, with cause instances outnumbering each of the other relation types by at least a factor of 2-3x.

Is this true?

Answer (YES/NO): NO